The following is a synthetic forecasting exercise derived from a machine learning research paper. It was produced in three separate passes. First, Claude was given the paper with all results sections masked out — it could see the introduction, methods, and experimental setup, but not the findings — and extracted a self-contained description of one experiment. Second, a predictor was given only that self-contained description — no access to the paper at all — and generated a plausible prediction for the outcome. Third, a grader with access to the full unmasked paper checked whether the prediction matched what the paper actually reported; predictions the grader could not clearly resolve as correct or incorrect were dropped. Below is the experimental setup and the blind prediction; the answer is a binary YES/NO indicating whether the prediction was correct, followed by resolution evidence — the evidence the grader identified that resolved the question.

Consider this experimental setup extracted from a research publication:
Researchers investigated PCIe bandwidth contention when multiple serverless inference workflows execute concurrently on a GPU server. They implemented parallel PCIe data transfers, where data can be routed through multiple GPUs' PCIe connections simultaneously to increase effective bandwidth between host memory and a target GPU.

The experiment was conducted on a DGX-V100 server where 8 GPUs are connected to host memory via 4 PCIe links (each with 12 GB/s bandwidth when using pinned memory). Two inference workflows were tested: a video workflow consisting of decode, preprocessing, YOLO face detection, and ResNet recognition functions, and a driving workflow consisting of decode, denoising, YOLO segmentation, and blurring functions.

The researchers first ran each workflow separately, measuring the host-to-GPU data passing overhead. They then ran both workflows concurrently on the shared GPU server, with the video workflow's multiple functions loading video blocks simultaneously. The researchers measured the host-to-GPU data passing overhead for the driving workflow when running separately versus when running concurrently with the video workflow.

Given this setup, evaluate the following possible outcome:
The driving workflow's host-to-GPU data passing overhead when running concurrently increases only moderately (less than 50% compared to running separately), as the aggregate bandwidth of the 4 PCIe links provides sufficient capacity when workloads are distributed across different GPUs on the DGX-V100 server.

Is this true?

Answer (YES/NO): NO